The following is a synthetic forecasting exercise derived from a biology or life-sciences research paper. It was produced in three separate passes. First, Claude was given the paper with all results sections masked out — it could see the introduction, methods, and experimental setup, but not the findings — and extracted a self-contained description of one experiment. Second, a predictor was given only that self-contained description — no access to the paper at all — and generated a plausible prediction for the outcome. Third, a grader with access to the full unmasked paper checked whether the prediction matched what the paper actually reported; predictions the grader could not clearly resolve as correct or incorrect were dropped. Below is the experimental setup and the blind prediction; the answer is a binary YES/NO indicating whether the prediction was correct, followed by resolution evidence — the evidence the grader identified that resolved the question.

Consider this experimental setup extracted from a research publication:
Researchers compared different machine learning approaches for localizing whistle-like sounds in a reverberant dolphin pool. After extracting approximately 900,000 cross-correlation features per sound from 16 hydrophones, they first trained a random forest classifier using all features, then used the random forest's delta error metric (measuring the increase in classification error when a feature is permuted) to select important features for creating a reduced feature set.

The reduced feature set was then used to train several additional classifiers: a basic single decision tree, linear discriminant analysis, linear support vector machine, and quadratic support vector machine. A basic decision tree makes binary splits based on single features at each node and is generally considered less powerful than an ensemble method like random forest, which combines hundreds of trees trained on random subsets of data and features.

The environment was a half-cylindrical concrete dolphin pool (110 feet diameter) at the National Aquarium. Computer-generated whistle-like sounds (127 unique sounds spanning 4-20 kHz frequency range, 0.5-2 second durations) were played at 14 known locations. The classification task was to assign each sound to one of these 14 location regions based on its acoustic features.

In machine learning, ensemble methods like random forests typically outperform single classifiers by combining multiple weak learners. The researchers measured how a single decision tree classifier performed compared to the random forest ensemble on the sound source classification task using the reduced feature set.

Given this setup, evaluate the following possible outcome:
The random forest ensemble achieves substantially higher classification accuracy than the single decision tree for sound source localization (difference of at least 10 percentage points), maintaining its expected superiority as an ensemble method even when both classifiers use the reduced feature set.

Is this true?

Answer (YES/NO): NO